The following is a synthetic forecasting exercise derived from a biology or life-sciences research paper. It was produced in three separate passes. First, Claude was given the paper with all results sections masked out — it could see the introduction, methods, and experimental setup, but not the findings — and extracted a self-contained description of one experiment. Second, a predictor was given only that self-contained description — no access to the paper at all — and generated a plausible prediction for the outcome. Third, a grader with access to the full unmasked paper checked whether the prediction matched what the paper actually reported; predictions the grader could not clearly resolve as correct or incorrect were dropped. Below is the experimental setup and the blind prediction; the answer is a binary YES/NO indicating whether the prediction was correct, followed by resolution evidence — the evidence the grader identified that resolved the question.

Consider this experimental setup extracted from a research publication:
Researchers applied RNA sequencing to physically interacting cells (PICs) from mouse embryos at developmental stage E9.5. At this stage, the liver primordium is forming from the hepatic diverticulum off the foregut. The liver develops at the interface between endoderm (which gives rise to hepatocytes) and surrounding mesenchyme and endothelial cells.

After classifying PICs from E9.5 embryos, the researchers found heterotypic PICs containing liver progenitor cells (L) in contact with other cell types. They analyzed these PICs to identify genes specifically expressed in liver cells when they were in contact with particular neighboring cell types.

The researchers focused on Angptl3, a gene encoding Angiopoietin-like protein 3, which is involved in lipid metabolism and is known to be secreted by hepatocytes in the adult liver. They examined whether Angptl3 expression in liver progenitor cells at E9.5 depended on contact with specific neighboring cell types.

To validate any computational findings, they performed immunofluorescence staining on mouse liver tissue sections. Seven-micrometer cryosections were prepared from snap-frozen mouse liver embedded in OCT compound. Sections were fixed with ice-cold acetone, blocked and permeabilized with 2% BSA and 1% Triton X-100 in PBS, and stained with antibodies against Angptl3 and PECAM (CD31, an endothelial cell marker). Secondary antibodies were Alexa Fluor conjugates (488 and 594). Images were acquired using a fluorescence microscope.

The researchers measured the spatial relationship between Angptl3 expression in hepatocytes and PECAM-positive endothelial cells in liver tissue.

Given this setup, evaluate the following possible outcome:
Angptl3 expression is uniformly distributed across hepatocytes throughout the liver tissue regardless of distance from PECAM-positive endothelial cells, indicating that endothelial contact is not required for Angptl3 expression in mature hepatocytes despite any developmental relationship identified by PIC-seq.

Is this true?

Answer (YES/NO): NO